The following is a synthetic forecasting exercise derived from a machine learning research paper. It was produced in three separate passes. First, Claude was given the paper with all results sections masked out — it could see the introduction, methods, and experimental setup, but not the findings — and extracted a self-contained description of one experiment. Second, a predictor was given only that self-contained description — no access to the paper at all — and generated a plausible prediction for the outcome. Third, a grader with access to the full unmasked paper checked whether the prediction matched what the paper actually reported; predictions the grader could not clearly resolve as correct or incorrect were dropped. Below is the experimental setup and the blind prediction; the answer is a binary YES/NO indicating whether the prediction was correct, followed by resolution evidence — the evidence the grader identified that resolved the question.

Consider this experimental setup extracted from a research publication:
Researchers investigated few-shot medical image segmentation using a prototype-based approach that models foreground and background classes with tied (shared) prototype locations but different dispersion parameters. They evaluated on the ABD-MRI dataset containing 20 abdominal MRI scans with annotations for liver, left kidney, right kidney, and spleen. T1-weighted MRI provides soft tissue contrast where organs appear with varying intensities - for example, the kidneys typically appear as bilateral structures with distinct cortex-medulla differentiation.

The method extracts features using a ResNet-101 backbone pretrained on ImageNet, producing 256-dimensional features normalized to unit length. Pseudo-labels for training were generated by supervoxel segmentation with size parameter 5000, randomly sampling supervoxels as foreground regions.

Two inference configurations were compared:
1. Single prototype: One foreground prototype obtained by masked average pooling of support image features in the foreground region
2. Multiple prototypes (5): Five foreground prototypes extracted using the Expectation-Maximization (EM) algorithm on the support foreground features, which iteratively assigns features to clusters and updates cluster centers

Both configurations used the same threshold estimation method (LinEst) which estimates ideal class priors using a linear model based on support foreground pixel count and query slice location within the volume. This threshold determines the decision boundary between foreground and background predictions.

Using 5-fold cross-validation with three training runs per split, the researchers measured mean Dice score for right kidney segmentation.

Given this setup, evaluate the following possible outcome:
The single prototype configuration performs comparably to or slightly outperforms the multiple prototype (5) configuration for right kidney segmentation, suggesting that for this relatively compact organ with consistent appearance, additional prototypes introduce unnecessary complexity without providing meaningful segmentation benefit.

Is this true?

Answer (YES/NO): YES